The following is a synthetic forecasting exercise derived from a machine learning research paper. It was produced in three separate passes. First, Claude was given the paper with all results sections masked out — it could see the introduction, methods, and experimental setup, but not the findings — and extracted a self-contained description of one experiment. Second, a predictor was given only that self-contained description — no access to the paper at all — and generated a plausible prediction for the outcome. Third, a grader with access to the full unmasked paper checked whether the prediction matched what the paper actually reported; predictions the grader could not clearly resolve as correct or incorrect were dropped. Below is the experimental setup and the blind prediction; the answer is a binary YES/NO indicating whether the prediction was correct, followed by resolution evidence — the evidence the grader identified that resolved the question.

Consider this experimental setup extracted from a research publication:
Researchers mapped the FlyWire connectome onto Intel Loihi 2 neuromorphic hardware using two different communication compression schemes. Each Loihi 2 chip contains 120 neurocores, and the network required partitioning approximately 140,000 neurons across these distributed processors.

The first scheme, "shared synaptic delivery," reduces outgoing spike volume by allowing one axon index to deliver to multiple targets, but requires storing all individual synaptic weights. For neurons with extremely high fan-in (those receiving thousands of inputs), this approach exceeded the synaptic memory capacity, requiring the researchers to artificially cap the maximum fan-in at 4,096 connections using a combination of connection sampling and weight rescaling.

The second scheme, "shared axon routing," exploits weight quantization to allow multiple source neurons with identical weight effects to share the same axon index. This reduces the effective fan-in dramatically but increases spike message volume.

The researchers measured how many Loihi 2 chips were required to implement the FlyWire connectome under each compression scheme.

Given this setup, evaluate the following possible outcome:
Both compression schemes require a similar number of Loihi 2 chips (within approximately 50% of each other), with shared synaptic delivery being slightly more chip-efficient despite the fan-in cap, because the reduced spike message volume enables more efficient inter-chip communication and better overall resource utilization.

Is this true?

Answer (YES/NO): NO